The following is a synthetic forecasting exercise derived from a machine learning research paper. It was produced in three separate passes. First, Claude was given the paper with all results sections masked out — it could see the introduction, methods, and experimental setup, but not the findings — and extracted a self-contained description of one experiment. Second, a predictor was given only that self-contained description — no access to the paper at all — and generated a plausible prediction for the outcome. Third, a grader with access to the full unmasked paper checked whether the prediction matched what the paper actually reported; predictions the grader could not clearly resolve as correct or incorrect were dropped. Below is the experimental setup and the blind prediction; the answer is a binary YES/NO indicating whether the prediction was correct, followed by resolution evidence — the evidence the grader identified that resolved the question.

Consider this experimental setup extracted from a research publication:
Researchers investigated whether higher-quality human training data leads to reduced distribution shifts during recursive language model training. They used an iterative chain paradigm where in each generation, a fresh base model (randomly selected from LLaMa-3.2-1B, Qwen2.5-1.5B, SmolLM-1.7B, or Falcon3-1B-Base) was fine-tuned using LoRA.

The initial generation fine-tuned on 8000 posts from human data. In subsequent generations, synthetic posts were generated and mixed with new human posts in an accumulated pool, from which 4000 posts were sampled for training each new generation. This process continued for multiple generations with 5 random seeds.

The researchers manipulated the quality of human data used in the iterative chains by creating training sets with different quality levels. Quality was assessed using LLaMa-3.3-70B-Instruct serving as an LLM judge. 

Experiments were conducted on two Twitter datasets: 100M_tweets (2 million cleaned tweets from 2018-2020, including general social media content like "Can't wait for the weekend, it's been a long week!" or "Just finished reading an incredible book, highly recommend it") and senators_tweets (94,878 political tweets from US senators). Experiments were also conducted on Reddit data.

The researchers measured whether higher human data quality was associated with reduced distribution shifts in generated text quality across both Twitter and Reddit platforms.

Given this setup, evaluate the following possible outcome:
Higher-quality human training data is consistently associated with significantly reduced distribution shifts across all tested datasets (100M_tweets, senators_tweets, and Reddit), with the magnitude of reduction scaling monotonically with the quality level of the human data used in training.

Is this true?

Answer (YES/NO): NO